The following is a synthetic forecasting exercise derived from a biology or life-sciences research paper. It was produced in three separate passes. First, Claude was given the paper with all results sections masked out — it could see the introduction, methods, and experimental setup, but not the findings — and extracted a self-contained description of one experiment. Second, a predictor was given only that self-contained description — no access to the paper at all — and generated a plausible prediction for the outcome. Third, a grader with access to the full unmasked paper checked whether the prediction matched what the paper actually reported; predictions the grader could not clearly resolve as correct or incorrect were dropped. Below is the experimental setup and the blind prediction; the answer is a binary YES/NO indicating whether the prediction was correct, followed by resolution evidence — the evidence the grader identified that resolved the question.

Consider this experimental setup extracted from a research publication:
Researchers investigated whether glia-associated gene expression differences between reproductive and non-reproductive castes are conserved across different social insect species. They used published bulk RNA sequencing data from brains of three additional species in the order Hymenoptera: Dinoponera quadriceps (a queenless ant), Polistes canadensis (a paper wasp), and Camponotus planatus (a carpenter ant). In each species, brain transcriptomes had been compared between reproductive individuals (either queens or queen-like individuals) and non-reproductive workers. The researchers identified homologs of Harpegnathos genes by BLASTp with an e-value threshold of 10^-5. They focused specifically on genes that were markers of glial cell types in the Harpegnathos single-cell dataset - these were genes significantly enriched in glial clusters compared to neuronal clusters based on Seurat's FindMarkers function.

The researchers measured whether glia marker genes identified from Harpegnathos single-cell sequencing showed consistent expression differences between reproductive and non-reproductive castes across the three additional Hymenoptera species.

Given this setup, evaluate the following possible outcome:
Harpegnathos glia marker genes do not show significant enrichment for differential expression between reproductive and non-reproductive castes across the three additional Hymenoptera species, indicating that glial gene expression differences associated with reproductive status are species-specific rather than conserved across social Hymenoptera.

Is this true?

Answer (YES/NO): NO